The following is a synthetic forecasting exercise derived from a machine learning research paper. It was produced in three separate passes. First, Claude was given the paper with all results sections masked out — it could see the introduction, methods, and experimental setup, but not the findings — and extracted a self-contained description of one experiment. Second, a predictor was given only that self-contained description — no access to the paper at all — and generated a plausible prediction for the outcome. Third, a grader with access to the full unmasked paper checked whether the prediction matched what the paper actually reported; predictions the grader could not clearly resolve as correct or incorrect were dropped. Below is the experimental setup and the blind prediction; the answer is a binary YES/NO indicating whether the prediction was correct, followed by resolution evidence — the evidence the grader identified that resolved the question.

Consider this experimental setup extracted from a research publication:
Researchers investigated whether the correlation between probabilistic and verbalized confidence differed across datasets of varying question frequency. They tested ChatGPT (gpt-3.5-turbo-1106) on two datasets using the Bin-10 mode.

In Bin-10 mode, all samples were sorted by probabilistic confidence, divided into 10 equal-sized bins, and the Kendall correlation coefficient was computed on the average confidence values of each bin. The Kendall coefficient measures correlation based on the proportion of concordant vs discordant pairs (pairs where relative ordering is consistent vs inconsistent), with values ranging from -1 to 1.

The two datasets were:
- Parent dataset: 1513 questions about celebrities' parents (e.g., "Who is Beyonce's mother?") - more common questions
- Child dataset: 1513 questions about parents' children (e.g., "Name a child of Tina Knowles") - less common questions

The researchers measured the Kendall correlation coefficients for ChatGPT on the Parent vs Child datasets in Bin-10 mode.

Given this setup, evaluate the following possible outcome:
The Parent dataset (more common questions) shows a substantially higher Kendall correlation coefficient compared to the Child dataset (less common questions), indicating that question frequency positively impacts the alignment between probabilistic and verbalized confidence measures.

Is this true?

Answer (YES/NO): YES